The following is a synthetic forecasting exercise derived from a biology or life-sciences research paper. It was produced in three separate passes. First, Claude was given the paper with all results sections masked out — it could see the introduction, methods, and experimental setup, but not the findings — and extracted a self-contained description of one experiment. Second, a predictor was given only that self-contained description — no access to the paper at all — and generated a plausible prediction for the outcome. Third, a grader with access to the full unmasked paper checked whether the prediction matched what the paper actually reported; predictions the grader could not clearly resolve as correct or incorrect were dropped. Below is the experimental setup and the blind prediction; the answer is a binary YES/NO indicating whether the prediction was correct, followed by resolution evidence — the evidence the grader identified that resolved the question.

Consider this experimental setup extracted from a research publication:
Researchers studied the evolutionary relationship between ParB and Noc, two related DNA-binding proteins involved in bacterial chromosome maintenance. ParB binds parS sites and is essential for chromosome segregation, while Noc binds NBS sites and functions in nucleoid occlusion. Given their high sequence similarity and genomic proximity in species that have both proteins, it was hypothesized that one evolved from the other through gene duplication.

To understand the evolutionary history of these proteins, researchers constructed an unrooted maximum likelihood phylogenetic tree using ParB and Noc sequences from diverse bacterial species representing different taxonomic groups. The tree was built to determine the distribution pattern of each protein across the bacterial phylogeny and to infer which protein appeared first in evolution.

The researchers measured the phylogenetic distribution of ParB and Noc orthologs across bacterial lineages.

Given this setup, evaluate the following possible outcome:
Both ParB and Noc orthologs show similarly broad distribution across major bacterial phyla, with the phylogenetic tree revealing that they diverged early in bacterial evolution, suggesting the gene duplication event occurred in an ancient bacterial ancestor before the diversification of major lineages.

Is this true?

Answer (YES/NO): NO